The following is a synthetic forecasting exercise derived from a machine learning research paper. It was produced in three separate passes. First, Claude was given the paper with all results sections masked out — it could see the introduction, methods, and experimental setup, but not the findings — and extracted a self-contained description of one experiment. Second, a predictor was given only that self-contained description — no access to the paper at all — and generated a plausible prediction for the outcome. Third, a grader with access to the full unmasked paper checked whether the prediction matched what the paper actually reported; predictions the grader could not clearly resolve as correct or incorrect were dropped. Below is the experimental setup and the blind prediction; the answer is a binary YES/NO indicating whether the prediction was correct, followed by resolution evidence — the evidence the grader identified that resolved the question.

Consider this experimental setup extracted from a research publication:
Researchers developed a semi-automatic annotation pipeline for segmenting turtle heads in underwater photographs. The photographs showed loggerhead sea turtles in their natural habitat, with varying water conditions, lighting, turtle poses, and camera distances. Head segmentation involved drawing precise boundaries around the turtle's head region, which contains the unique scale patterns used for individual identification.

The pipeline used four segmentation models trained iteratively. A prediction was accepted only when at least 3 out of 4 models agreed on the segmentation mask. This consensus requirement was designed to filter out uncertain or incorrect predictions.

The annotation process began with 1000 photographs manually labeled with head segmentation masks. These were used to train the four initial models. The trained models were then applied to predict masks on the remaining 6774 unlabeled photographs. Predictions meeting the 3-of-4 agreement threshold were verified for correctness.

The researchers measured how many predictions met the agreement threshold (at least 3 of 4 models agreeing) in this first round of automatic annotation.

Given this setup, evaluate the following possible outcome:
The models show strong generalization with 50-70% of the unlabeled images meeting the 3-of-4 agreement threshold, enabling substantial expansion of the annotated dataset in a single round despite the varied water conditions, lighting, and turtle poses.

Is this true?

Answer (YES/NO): YES